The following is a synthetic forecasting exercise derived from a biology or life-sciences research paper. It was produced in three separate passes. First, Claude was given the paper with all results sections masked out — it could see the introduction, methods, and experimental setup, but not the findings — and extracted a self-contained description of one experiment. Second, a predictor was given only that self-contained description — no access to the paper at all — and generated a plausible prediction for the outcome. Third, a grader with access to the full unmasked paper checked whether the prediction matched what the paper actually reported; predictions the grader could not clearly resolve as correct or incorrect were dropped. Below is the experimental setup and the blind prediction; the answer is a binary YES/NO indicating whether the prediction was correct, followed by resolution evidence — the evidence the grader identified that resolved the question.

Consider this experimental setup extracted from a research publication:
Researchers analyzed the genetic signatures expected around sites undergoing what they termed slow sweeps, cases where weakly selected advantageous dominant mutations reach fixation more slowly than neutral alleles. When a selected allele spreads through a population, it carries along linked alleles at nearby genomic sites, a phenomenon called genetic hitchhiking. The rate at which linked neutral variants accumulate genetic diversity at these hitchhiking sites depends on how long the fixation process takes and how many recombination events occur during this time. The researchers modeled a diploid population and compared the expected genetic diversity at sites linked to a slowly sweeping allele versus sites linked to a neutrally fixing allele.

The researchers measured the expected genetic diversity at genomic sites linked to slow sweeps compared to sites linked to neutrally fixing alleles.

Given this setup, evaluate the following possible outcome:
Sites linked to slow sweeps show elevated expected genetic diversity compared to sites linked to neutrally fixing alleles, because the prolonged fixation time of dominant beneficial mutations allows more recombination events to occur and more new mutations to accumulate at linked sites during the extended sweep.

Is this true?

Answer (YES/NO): YES